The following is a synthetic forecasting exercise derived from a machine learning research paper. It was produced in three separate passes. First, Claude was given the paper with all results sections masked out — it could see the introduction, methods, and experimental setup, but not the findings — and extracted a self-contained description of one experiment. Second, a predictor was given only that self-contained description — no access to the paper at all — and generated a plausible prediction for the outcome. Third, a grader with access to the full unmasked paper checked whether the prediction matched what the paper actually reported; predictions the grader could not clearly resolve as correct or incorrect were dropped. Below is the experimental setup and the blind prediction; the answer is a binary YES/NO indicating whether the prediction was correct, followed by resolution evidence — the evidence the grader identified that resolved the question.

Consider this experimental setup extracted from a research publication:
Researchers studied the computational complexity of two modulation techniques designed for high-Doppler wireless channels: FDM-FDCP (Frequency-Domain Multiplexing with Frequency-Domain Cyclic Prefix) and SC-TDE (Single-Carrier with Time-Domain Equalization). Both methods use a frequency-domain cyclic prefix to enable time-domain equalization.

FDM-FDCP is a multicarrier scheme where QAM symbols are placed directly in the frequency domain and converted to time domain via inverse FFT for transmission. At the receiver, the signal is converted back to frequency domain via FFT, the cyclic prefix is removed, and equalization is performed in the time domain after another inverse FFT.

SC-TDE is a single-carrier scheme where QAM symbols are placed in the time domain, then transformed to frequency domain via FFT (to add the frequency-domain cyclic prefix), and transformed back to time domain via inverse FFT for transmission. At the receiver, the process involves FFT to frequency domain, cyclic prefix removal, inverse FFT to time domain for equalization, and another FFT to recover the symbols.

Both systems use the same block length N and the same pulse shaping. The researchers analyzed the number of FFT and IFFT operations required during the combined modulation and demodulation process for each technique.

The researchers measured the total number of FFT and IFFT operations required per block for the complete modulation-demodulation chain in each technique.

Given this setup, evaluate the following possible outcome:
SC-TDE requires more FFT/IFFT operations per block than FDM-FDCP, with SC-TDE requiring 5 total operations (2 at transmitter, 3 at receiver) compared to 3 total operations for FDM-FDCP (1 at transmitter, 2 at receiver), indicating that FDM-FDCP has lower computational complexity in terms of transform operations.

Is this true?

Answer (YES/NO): YES